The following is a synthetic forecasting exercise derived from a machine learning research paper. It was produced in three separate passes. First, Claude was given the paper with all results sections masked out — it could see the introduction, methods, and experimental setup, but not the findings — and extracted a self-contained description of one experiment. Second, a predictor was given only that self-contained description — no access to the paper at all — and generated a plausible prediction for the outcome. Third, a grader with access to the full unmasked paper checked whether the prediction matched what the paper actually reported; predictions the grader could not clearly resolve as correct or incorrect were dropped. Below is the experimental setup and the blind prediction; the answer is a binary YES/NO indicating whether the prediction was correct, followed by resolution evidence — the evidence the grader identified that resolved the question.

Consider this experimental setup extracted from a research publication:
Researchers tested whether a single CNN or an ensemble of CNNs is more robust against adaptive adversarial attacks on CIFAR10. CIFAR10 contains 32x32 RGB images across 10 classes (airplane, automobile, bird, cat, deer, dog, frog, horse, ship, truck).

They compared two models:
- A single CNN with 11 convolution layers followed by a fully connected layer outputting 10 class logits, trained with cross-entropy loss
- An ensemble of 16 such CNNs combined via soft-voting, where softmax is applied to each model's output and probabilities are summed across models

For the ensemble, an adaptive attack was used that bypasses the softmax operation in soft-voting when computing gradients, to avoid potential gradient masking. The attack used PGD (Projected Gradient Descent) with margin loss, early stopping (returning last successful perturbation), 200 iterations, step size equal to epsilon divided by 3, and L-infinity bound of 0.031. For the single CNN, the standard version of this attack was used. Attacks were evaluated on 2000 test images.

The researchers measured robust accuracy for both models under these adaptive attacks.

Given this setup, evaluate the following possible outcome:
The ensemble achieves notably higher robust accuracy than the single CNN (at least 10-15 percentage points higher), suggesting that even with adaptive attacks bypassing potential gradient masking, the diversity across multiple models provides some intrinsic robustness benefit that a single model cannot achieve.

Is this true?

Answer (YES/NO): NO